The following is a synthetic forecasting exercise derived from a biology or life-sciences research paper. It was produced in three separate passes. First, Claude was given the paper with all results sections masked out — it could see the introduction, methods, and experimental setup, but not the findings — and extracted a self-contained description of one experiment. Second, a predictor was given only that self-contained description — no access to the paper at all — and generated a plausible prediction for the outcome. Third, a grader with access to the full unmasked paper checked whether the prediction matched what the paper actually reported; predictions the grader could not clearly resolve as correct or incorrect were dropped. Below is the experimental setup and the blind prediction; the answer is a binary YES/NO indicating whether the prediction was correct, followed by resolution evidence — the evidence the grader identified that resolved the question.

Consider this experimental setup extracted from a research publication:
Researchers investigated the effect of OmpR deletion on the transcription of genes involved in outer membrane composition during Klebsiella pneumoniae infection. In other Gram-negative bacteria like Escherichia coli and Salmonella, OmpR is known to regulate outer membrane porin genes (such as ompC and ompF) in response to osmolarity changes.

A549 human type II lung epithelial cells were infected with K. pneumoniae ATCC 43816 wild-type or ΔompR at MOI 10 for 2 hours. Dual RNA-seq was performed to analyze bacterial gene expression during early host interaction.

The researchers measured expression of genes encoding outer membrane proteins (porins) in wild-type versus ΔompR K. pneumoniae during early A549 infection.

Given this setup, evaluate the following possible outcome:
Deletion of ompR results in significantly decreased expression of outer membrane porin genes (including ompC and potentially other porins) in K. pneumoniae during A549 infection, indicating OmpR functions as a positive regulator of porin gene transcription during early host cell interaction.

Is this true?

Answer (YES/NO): YES